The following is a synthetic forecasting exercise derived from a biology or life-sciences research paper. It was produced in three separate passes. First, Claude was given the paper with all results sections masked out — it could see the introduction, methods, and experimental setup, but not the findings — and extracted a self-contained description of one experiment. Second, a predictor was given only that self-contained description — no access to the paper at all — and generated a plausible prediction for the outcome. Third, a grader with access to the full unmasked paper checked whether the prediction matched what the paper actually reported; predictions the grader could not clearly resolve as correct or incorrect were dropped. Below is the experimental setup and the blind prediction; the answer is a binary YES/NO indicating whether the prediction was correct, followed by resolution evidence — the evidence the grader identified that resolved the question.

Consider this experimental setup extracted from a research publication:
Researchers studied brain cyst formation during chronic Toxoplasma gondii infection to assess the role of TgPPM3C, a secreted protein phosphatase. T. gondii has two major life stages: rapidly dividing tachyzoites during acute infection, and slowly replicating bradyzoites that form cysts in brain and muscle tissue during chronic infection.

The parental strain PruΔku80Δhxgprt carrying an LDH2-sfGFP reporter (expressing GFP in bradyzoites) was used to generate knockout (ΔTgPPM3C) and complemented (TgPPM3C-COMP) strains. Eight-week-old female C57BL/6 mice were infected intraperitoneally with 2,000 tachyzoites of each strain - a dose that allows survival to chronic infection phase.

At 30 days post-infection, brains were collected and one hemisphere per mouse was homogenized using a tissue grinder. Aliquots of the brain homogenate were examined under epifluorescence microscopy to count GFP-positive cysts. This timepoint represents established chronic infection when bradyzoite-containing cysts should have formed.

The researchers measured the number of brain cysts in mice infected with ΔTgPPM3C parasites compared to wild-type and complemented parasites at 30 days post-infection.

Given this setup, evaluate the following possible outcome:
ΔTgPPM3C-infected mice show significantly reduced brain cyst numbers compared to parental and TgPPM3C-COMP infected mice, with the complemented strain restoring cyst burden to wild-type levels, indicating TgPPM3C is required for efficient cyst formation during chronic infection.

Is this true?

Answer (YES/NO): YES